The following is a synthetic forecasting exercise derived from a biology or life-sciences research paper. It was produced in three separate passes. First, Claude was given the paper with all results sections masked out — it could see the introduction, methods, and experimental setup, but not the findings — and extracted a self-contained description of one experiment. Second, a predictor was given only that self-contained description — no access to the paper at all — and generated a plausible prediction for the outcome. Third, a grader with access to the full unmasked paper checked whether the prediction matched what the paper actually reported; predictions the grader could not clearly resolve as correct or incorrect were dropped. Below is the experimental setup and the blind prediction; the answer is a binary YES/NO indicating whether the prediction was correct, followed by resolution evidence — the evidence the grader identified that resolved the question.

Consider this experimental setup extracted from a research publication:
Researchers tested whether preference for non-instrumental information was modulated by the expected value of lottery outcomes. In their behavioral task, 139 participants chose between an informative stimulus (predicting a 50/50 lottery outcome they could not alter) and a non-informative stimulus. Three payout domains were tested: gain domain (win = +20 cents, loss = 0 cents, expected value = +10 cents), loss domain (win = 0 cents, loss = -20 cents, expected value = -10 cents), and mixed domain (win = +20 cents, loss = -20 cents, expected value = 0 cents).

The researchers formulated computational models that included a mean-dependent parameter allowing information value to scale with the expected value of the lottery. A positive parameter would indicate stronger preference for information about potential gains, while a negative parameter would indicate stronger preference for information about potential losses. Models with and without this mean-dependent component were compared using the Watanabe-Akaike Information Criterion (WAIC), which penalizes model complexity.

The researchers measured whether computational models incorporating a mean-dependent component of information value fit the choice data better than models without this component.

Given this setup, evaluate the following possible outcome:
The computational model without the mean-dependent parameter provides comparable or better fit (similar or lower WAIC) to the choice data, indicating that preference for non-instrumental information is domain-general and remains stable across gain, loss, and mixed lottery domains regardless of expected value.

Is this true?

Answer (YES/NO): NO